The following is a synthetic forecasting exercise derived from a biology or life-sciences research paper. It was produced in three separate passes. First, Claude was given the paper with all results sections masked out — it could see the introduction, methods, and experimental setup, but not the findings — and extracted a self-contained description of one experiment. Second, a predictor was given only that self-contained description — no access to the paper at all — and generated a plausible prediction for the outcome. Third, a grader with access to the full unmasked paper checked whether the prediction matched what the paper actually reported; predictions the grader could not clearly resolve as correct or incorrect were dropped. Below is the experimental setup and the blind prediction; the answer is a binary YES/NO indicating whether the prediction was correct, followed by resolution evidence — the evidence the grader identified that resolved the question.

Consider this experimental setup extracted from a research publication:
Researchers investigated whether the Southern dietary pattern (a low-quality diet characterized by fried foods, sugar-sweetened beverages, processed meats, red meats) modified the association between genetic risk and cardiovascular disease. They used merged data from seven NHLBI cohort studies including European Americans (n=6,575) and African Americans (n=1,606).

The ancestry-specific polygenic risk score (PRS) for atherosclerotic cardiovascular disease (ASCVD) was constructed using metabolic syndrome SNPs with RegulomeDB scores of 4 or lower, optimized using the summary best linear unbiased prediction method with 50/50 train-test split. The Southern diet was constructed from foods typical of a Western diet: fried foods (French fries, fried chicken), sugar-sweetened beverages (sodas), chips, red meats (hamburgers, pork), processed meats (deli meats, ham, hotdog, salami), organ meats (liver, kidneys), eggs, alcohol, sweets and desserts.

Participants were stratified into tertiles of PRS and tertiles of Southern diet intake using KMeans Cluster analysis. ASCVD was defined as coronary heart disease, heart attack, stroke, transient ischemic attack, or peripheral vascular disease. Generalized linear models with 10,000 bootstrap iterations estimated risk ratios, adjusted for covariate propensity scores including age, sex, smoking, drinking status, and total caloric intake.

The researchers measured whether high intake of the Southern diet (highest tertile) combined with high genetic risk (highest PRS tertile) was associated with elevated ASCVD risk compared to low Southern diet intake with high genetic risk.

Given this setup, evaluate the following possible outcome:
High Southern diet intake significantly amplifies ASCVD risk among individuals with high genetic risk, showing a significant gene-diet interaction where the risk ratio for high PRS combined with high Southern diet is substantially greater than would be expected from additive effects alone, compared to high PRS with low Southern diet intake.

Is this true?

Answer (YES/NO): NO